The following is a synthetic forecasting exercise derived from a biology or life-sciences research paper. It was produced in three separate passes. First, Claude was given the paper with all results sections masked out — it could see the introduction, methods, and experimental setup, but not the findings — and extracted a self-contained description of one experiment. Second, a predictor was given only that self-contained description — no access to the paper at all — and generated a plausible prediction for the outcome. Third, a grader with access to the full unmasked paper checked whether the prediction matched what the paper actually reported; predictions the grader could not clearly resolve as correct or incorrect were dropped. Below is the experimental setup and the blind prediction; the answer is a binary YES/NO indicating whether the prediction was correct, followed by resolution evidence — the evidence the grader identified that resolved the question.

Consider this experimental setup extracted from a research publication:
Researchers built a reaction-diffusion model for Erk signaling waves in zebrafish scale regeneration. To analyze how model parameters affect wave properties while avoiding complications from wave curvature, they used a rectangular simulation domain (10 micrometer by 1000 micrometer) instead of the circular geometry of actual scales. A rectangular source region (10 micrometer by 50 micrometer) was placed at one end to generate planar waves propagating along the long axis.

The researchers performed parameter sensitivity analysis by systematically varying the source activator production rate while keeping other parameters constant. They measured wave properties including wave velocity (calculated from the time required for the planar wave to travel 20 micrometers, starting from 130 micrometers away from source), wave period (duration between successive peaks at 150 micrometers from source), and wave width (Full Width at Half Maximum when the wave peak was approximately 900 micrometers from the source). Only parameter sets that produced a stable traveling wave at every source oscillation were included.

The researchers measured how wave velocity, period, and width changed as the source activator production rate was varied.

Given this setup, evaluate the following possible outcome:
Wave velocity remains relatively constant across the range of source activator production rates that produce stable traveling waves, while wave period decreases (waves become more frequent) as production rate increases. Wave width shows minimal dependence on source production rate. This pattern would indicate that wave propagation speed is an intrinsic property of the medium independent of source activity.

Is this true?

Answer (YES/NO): YES